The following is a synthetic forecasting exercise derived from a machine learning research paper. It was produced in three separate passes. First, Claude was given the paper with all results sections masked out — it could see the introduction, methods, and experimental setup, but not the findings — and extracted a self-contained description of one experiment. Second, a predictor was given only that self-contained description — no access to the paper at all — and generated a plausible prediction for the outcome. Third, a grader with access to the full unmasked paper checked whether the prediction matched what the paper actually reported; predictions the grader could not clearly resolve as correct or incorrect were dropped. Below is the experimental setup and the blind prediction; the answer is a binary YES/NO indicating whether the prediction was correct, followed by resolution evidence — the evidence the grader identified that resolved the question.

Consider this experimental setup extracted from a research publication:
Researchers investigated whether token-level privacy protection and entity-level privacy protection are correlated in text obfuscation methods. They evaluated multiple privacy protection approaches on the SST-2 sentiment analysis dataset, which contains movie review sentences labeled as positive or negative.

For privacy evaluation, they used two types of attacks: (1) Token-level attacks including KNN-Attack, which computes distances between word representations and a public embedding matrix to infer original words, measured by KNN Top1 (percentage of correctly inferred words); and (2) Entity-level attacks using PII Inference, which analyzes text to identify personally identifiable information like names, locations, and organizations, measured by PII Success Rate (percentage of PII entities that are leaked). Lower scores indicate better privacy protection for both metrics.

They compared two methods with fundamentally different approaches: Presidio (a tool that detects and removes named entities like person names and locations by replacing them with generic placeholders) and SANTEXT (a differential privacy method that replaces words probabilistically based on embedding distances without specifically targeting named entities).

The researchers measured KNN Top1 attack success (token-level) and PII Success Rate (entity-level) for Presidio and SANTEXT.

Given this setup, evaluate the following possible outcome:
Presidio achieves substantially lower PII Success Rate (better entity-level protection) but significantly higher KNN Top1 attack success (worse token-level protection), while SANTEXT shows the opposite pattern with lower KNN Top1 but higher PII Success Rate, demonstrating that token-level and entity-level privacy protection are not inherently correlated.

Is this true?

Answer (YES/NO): YES